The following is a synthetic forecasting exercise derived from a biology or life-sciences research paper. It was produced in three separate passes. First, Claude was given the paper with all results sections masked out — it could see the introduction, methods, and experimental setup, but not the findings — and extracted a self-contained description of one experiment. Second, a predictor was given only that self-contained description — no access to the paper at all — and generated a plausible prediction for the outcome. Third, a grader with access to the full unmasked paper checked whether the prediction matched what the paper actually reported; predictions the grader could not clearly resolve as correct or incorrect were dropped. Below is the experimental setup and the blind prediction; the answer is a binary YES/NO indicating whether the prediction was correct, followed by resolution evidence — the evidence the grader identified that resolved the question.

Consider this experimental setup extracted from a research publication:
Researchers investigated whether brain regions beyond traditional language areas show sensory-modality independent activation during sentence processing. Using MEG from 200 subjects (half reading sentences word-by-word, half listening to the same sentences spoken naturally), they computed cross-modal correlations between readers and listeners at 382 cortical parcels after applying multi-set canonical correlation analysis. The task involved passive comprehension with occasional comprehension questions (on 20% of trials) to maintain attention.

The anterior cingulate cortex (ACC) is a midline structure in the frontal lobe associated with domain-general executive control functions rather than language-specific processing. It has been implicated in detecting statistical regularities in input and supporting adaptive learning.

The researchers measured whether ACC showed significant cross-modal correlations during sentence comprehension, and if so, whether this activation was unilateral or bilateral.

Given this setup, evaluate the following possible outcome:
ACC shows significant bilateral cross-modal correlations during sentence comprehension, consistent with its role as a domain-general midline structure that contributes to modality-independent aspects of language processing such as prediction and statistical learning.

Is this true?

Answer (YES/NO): YES